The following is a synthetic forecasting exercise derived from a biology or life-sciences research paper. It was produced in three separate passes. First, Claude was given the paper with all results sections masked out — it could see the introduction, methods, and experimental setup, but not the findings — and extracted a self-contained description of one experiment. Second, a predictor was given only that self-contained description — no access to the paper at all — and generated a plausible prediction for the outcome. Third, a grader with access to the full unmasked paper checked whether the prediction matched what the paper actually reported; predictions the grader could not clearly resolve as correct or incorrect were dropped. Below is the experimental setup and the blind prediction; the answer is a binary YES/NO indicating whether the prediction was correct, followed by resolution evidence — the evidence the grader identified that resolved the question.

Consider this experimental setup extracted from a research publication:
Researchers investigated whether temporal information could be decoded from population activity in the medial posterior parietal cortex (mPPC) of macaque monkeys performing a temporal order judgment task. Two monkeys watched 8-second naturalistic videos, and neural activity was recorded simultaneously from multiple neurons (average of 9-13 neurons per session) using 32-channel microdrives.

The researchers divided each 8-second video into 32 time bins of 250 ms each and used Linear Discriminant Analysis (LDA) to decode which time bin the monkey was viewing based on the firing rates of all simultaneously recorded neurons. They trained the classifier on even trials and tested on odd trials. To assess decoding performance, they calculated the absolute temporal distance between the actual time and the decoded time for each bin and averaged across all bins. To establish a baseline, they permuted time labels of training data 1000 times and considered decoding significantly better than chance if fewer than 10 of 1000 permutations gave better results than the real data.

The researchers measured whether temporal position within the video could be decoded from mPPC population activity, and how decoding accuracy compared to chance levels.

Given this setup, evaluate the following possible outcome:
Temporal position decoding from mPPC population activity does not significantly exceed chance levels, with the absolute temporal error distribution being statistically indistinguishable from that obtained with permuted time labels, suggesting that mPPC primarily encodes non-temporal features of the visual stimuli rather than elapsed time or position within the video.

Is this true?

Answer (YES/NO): NO